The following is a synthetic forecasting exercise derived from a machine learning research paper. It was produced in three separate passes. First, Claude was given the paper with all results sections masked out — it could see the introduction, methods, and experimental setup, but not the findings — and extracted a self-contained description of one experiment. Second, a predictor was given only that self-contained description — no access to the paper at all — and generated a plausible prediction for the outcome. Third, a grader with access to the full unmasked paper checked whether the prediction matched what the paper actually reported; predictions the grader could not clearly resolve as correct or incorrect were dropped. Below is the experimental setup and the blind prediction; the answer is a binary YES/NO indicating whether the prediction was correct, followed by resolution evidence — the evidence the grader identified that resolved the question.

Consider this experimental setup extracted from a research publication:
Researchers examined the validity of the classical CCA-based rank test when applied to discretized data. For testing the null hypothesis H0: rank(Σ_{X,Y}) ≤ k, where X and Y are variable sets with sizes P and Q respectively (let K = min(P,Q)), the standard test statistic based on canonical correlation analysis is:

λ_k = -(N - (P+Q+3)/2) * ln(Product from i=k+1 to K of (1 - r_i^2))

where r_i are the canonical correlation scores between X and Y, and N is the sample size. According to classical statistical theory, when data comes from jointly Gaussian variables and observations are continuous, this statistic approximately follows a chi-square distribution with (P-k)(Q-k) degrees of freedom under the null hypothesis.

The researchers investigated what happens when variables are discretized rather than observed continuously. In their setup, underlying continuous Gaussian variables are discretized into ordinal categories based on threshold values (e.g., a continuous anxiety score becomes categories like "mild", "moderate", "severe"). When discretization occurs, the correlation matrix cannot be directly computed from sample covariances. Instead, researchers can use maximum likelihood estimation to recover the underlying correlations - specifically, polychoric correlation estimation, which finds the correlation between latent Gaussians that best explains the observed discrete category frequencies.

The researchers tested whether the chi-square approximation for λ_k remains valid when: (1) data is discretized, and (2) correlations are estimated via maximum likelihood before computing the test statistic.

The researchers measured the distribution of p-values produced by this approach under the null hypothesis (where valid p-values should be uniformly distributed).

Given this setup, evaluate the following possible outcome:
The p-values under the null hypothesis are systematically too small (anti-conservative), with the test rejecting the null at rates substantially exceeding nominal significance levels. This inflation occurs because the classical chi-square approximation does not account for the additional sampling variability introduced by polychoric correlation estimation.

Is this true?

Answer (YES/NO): YES